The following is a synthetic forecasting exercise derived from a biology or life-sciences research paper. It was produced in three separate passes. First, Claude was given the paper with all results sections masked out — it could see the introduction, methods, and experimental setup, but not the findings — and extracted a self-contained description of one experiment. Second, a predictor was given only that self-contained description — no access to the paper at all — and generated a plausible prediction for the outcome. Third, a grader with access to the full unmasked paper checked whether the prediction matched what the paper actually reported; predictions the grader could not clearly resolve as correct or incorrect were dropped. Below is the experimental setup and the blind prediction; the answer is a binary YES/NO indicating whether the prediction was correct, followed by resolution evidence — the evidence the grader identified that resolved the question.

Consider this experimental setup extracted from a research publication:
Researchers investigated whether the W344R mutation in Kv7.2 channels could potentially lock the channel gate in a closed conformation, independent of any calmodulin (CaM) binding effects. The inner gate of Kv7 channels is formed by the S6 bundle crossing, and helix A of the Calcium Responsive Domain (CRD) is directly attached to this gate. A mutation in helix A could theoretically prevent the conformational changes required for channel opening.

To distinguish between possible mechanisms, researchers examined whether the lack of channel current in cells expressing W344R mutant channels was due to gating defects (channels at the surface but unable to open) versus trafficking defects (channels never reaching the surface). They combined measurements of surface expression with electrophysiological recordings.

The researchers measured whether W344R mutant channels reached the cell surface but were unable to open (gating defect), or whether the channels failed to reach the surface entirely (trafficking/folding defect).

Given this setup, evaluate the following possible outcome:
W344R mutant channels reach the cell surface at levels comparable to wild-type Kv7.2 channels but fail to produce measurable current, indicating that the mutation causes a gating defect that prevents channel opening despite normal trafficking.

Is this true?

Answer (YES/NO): NO